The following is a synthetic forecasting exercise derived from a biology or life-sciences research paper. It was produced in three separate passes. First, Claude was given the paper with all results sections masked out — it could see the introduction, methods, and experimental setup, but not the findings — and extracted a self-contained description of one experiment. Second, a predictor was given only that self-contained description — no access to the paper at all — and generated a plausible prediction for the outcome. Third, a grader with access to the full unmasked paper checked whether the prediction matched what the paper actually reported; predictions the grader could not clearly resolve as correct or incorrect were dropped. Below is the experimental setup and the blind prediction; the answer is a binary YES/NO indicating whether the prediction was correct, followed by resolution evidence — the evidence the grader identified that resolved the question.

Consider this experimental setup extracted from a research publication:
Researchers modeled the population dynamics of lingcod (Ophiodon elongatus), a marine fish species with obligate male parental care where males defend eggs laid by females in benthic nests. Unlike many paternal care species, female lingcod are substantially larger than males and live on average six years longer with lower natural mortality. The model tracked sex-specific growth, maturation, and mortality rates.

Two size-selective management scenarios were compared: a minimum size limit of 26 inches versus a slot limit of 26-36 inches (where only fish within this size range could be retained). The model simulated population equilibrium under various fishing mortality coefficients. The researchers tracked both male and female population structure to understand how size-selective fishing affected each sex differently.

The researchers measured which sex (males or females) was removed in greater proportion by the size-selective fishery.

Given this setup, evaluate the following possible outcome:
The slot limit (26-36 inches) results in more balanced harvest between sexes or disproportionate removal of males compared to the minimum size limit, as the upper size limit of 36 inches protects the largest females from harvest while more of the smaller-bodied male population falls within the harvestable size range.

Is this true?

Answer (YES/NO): YES